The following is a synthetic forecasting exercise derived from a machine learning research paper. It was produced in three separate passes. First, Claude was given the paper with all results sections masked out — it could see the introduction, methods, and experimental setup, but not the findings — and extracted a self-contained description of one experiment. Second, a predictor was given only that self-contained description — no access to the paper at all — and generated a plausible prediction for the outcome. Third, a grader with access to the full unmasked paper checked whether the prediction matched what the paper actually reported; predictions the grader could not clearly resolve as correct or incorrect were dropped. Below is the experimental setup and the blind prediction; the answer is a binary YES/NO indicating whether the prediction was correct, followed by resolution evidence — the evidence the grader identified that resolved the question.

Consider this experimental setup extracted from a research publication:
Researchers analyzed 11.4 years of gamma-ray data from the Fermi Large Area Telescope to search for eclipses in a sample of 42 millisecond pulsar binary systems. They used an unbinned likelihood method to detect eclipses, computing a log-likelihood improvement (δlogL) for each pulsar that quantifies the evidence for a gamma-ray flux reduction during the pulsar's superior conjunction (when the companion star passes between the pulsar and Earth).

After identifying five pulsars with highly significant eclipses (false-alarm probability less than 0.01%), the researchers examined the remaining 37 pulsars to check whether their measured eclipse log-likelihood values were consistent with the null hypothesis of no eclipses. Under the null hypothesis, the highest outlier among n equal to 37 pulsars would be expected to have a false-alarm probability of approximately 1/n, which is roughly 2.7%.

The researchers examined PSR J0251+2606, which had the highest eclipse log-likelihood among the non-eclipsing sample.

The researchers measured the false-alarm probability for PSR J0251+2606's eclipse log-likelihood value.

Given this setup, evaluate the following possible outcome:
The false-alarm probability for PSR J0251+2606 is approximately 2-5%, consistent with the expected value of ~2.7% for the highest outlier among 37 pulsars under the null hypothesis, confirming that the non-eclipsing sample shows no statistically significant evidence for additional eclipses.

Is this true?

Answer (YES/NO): NO